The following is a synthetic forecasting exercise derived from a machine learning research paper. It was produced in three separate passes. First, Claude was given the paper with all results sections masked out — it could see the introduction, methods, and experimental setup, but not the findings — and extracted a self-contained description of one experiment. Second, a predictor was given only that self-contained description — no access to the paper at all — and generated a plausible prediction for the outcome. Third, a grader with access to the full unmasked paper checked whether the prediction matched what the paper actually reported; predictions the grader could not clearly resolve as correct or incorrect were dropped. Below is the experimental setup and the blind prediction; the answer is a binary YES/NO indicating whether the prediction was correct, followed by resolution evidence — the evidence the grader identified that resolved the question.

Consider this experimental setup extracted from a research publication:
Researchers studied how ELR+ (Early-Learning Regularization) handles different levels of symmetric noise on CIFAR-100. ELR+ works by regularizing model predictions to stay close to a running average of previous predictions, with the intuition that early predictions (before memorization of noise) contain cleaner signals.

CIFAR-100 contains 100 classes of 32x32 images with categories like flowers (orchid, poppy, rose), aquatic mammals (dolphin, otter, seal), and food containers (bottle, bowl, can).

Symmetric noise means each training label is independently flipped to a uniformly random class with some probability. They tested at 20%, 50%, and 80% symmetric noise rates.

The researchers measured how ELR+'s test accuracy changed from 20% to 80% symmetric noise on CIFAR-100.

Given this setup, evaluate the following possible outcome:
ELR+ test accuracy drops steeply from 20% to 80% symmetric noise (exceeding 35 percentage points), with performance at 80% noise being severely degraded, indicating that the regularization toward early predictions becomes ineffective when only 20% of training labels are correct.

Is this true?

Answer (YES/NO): YES